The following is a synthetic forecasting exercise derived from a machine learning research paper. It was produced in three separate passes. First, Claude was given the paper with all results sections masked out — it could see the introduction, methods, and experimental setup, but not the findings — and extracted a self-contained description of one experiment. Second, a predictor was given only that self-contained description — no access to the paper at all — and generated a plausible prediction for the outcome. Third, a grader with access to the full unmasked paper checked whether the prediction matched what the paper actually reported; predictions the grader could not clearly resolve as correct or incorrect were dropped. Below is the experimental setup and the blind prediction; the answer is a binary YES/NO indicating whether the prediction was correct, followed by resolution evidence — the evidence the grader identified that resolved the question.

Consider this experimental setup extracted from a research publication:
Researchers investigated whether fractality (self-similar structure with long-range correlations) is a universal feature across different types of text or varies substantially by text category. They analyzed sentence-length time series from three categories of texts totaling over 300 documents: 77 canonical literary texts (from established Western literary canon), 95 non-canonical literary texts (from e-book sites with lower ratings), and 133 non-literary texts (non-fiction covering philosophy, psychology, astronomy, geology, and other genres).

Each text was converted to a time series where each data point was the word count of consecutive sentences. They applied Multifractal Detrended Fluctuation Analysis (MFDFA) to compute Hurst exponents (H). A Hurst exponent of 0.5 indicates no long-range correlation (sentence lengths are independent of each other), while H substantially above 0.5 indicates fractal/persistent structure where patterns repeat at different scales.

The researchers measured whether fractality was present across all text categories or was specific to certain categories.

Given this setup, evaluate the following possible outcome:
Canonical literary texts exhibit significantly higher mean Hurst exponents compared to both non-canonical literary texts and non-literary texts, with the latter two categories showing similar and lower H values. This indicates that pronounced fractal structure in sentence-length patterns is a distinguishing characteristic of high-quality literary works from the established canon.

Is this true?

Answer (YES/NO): NO